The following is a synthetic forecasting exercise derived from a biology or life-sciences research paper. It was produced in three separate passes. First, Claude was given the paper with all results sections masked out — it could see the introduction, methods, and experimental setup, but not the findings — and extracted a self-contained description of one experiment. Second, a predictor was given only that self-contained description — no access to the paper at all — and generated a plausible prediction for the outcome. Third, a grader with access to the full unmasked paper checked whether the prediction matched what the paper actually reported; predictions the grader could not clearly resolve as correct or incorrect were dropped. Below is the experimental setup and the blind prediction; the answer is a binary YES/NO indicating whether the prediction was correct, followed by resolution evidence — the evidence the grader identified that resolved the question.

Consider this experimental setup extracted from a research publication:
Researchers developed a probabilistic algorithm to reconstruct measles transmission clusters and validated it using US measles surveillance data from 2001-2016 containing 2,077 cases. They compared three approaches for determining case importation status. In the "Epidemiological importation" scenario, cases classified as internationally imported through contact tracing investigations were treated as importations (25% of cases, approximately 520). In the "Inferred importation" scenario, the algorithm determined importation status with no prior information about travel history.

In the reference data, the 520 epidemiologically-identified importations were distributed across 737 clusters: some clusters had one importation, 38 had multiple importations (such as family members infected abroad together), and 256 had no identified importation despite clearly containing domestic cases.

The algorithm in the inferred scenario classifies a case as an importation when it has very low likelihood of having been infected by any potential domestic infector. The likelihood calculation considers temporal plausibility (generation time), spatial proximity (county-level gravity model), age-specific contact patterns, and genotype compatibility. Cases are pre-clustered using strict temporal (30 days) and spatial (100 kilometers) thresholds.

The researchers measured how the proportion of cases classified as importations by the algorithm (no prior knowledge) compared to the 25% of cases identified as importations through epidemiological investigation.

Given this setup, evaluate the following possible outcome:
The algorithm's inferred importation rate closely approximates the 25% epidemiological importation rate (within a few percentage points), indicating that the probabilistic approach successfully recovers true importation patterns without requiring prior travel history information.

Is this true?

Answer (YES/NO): NO